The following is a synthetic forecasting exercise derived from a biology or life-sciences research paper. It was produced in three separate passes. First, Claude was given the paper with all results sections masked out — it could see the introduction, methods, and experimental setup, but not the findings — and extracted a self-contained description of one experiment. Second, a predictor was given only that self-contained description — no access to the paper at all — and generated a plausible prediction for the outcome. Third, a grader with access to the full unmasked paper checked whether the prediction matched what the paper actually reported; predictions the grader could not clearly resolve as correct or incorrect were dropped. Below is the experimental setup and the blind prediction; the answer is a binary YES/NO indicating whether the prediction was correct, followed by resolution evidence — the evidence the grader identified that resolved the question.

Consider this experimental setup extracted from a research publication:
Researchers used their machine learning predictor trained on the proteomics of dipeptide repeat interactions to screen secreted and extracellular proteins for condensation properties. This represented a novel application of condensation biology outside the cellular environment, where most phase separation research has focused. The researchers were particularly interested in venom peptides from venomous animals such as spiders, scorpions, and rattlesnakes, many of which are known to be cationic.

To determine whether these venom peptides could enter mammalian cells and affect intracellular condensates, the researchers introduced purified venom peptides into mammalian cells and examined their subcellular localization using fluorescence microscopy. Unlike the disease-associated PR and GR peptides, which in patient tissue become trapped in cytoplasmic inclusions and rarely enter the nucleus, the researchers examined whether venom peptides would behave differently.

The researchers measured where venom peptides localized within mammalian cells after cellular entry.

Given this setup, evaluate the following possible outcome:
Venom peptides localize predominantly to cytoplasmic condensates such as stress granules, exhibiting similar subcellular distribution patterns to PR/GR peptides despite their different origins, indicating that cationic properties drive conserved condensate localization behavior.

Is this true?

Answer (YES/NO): NO